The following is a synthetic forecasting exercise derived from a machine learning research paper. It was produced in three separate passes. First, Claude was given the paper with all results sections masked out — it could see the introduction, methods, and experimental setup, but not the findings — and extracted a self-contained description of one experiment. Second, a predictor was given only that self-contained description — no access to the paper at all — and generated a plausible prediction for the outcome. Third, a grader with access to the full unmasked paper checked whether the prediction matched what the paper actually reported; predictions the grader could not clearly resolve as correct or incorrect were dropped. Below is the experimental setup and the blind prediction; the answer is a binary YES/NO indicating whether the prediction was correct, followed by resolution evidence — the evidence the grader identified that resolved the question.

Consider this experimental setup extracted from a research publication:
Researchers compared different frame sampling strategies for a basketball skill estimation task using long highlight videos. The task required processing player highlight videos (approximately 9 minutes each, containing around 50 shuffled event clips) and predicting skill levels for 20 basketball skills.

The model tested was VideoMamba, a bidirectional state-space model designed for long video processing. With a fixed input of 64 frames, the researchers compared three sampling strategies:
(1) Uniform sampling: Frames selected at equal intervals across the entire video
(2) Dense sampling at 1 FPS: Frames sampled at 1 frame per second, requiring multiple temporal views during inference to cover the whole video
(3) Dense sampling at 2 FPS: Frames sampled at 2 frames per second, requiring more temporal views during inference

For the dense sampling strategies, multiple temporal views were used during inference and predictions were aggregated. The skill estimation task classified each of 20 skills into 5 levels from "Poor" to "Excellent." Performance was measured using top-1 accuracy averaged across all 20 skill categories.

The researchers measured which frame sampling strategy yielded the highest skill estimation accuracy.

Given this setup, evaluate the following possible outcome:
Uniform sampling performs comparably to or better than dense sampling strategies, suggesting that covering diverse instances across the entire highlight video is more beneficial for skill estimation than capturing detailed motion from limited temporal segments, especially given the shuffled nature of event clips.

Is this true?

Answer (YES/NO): YES